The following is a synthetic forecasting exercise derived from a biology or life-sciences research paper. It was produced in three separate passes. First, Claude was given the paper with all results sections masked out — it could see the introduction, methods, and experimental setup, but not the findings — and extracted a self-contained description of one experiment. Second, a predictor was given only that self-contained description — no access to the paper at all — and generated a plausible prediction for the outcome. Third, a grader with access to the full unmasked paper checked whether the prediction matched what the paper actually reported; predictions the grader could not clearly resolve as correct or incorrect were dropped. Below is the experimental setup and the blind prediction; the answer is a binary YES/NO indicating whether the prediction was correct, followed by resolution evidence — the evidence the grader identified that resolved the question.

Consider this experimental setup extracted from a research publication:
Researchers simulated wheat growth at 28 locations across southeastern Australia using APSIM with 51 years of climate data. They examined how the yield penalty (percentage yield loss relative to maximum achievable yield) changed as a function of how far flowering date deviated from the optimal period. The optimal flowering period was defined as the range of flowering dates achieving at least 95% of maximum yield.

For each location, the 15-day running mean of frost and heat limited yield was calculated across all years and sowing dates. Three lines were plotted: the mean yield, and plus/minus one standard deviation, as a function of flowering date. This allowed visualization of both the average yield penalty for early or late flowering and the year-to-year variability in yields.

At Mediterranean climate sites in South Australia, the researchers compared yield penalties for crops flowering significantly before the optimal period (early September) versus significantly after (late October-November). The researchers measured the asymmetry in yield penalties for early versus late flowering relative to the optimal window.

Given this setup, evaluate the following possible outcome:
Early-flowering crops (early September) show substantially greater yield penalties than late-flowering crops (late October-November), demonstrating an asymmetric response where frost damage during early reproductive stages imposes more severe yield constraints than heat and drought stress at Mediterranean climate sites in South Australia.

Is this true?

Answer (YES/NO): NO